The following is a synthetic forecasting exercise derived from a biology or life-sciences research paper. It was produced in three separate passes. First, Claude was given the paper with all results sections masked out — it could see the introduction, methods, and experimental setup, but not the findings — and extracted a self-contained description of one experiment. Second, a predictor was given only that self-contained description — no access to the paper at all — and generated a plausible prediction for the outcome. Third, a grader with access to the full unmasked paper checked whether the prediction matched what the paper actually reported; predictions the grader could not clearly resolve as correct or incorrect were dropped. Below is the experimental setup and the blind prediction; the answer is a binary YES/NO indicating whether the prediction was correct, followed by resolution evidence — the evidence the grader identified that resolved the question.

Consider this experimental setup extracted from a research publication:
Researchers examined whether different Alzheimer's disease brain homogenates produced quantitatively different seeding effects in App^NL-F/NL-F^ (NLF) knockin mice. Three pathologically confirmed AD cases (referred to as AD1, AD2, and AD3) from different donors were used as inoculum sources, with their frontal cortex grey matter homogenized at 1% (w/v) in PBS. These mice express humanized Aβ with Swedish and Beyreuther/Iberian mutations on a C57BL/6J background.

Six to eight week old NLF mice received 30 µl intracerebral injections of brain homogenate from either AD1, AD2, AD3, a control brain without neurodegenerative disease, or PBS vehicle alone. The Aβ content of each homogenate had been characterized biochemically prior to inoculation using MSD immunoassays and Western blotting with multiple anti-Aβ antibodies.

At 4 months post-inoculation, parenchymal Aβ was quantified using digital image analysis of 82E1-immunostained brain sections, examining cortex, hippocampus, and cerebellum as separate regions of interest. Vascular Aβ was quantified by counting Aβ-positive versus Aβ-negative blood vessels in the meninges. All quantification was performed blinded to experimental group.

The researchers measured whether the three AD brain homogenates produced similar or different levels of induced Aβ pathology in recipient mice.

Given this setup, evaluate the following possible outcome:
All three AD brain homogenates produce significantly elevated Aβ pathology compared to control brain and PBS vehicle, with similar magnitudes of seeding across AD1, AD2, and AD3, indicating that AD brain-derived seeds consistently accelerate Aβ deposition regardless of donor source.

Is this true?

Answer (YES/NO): YES